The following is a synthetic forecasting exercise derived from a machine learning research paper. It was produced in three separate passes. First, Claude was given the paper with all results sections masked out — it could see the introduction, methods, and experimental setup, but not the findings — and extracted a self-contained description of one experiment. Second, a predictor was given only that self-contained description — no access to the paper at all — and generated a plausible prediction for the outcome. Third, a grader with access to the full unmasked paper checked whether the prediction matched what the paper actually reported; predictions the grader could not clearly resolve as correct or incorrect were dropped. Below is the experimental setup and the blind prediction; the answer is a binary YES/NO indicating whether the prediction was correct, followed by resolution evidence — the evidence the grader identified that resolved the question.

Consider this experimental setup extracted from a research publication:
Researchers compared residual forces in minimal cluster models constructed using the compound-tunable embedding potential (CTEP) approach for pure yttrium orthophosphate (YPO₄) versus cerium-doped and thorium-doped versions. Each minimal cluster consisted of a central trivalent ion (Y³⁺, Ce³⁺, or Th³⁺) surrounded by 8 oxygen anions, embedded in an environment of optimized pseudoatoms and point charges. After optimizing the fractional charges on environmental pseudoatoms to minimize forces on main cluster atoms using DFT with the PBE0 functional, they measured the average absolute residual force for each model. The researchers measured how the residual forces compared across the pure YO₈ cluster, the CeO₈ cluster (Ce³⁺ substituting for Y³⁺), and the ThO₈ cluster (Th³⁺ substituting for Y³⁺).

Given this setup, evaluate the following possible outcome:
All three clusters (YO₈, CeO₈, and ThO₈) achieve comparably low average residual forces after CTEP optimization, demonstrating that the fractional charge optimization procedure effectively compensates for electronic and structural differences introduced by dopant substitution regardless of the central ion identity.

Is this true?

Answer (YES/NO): NO